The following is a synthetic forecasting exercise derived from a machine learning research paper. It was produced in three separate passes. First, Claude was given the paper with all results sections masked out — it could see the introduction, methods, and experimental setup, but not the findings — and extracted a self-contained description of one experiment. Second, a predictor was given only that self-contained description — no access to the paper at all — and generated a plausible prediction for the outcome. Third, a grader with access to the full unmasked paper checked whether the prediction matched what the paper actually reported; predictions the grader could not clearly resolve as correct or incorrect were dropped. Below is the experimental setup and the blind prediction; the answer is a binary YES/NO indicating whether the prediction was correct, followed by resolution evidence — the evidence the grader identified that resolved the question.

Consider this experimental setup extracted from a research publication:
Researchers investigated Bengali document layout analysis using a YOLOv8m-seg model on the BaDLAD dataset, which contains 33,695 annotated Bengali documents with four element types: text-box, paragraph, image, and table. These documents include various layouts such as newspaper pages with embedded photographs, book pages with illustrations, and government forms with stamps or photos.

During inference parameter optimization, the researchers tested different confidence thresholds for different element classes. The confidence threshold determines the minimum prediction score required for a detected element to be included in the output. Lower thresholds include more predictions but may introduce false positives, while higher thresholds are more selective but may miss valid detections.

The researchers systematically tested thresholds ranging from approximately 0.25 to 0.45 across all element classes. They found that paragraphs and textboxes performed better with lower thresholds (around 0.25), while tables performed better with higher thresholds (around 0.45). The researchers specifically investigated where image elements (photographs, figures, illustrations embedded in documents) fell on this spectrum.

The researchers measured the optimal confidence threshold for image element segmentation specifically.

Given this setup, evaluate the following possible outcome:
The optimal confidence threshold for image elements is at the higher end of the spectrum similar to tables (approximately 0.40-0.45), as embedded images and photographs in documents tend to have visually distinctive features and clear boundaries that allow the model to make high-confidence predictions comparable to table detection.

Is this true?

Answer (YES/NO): NO